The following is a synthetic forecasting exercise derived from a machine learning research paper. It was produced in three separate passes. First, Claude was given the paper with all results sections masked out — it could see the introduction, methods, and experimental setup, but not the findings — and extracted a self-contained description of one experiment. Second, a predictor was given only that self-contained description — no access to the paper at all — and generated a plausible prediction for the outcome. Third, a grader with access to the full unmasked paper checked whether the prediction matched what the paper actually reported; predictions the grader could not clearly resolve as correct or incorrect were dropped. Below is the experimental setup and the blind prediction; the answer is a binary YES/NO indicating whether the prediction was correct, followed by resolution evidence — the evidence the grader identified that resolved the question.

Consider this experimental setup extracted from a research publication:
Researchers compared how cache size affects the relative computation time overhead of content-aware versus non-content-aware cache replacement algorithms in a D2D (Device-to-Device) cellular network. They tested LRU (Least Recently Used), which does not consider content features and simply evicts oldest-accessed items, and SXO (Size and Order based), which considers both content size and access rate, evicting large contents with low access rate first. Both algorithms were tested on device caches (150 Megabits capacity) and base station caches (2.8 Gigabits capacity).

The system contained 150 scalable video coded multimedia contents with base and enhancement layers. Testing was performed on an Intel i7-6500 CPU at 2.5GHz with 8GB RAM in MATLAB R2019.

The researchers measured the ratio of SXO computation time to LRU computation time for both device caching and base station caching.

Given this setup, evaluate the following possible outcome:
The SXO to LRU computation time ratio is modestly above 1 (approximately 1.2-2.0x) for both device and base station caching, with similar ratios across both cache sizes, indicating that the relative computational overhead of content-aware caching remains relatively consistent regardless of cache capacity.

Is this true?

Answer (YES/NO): NO